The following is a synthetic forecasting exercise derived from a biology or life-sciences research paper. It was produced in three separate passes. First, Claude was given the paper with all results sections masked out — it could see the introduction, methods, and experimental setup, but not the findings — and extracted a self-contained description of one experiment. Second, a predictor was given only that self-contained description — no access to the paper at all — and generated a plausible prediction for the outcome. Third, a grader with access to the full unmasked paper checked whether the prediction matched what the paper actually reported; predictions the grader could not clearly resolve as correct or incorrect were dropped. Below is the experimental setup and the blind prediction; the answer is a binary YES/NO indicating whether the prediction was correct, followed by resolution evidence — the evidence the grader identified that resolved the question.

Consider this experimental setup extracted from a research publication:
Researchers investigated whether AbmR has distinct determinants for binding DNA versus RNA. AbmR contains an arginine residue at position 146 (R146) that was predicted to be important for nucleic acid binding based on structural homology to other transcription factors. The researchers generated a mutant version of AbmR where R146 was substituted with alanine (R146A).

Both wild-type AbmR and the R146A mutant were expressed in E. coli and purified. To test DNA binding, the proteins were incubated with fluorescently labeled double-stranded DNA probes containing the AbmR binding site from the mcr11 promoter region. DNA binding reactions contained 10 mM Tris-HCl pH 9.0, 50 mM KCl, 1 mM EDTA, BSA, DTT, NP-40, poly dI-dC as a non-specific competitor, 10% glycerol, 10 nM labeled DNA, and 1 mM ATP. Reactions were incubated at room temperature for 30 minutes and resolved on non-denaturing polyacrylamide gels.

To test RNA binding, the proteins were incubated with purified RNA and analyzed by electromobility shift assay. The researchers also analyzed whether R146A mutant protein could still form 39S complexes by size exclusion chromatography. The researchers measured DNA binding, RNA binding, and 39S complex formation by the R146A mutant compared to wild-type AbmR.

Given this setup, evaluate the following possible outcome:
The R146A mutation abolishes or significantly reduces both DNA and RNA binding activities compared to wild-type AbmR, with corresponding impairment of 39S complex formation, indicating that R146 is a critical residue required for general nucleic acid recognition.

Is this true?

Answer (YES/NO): NO